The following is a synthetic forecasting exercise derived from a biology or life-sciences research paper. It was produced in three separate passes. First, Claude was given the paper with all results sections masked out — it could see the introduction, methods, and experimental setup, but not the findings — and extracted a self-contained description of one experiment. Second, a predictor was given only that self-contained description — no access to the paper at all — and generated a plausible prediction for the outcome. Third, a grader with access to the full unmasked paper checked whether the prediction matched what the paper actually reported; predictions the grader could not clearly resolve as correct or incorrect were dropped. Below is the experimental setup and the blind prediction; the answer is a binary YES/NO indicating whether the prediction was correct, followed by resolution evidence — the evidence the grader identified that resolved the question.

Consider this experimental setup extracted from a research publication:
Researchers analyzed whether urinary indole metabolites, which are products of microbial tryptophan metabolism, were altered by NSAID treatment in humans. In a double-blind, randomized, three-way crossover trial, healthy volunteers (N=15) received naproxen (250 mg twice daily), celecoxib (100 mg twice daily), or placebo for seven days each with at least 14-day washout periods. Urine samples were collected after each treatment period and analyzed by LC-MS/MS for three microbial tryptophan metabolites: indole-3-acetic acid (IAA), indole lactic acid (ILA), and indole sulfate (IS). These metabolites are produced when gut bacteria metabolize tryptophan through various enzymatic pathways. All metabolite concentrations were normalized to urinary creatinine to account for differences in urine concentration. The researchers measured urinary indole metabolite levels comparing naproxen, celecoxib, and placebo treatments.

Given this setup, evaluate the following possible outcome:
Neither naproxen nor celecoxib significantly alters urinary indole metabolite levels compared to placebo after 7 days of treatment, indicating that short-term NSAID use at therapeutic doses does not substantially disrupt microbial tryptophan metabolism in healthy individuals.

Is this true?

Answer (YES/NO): NO